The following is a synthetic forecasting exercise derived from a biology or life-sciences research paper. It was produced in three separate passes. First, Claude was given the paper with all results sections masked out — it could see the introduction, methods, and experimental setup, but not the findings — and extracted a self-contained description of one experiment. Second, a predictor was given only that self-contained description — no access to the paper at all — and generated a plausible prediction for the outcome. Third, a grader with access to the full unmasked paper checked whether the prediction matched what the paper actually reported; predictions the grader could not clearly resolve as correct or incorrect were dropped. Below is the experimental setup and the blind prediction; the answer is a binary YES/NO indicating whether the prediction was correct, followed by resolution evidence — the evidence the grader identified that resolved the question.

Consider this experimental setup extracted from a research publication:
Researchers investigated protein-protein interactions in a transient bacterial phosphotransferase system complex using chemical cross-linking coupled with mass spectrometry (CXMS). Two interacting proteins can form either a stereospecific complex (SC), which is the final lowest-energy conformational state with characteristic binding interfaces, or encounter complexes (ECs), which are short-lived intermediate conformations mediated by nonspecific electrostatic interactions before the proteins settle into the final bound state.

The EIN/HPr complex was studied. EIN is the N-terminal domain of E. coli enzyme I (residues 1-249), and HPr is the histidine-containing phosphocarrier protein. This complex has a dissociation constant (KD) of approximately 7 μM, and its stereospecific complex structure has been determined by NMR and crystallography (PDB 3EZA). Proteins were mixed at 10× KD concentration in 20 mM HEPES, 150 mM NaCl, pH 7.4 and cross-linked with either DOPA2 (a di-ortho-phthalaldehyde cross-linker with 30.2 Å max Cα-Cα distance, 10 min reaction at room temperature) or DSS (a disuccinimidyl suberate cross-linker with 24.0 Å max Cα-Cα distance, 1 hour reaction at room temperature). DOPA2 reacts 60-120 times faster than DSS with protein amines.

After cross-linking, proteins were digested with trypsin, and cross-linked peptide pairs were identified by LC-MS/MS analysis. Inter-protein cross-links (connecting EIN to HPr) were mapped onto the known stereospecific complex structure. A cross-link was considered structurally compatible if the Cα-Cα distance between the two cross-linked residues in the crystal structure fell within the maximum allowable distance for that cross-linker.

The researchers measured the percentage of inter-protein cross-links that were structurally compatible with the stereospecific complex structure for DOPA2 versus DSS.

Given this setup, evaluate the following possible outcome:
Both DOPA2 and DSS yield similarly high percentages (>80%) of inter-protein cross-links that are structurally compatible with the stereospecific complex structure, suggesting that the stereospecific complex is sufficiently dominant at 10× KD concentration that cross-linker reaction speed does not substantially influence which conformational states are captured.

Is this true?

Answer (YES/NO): NO